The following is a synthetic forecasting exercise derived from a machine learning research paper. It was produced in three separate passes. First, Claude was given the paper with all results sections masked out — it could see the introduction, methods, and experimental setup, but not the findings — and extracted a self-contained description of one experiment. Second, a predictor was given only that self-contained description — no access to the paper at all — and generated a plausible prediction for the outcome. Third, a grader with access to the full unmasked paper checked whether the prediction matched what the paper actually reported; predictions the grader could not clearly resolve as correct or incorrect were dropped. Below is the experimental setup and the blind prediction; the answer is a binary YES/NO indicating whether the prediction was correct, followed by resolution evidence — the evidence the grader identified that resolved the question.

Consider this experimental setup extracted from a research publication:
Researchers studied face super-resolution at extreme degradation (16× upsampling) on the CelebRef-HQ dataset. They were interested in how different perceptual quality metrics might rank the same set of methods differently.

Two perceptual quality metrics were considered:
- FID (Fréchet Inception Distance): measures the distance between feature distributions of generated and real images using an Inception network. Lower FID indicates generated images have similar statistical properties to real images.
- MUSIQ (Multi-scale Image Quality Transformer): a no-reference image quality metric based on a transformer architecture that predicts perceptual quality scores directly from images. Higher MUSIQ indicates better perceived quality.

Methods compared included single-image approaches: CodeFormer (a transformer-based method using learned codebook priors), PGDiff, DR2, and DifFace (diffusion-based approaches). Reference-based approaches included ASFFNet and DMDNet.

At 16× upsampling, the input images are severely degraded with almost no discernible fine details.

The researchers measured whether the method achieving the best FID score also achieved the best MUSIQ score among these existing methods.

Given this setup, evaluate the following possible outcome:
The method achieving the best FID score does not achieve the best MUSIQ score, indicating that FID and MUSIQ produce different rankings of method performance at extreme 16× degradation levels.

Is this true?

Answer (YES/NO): YES